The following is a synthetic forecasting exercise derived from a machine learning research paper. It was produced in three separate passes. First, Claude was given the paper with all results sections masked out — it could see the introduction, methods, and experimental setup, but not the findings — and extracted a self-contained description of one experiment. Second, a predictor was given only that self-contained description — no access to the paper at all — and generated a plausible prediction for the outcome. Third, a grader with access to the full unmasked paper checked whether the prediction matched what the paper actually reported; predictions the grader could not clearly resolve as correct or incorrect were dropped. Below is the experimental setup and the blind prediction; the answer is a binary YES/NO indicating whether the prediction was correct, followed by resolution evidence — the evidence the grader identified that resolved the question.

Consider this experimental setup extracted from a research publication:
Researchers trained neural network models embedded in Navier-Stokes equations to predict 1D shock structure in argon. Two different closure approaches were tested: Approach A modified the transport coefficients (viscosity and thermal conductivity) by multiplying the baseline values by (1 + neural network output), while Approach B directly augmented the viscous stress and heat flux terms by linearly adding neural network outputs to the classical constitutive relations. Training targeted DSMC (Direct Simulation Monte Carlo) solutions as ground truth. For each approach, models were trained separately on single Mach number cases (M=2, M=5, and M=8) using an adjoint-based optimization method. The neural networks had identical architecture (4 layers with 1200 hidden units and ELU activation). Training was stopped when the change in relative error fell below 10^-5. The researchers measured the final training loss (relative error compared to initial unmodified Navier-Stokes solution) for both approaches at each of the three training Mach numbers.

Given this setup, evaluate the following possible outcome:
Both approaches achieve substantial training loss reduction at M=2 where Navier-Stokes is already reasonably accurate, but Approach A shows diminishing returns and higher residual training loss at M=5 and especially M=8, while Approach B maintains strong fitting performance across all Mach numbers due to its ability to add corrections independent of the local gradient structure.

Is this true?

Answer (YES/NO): NO